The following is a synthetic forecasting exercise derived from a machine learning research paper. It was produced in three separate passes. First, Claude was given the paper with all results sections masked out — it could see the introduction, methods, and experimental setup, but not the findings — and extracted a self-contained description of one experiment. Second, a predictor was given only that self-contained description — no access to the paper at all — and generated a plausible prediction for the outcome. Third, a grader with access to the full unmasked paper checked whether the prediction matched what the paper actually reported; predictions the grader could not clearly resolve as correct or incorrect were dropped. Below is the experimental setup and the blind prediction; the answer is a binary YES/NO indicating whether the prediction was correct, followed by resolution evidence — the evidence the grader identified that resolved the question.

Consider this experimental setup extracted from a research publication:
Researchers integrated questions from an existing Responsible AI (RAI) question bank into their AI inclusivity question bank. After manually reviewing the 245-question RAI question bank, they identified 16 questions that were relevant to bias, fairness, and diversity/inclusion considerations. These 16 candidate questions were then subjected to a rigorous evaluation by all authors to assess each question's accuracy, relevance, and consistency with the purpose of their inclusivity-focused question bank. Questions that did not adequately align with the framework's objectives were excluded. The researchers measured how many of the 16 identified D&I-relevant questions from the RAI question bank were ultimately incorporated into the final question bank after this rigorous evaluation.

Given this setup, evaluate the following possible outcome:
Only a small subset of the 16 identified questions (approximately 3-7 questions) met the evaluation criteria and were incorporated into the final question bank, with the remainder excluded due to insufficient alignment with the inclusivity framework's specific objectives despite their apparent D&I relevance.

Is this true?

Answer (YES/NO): NO